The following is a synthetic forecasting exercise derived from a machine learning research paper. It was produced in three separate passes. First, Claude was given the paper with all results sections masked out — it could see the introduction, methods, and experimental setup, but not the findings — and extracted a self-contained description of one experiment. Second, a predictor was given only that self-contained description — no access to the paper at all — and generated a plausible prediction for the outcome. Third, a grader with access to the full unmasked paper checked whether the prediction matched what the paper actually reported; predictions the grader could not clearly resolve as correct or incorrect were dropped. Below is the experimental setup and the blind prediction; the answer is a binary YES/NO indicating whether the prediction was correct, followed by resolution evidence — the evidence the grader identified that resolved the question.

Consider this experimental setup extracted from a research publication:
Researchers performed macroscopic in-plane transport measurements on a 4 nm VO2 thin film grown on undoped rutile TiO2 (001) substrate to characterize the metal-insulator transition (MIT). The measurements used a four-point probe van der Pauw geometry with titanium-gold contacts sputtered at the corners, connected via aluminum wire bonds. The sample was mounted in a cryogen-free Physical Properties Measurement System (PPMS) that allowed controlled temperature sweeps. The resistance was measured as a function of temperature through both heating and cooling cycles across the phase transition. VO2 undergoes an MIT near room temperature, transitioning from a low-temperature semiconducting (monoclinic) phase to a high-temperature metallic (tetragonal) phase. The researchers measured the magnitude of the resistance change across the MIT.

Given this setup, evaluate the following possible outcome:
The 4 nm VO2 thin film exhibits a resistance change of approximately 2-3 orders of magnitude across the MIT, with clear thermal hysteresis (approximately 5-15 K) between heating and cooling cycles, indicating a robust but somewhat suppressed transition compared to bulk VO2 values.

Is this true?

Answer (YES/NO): YES